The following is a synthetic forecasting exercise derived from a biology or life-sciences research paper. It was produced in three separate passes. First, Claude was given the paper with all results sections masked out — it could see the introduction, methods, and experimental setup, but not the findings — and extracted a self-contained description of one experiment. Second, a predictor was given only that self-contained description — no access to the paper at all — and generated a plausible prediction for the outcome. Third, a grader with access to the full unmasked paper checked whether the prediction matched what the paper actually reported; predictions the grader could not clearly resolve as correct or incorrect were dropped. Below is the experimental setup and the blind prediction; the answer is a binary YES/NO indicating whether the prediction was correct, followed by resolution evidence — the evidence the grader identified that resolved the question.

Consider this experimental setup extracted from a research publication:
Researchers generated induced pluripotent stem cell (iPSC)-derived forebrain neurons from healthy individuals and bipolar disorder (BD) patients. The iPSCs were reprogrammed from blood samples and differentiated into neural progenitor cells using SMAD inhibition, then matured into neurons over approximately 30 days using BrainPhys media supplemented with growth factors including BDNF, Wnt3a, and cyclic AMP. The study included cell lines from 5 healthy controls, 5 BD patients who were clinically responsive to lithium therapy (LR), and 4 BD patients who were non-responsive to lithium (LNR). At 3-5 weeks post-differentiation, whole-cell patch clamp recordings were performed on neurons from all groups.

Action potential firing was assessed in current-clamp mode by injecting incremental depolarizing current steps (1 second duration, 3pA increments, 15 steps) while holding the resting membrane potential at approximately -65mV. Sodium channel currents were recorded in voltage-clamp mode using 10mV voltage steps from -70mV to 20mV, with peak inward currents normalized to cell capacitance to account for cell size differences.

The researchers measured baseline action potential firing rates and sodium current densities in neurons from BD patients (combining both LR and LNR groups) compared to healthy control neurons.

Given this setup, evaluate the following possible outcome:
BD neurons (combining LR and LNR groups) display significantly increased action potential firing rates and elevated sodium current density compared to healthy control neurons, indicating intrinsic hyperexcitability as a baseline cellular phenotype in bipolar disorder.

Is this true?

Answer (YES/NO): NO